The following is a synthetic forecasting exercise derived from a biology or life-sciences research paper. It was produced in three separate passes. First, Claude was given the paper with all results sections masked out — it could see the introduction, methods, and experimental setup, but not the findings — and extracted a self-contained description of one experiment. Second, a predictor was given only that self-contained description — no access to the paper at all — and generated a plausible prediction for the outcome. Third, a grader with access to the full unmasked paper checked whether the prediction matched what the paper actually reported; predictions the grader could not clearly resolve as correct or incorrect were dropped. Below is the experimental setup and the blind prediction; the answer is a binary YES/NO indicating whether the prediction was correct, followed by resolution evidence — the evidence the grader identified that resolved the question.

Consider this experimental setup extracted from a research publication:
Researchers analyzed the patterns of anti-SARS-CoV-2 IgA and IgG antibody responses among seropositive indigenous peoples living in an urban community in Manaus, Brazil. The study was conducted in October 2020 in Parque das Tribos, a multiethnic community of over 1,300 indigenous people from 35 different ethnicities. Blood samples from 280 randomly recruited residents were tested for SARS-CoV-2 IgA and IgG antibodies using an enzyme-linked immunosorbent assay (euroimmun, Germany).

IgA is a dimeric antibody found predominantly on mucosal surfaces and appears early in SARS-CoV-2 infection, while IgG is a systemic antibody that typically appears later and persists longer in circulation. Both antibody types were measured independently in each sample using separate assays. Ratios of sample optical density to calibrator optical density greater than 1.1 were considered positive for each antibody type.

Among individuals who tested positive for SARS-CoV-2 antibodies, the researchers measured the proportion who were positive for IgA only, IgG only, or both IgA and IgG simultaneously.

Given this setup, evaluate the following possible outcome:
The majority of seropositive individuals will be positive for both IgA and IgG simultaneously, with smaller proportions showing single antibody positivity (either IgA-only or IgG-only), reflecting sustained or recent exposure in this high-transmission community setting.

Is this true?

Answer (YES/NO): YES